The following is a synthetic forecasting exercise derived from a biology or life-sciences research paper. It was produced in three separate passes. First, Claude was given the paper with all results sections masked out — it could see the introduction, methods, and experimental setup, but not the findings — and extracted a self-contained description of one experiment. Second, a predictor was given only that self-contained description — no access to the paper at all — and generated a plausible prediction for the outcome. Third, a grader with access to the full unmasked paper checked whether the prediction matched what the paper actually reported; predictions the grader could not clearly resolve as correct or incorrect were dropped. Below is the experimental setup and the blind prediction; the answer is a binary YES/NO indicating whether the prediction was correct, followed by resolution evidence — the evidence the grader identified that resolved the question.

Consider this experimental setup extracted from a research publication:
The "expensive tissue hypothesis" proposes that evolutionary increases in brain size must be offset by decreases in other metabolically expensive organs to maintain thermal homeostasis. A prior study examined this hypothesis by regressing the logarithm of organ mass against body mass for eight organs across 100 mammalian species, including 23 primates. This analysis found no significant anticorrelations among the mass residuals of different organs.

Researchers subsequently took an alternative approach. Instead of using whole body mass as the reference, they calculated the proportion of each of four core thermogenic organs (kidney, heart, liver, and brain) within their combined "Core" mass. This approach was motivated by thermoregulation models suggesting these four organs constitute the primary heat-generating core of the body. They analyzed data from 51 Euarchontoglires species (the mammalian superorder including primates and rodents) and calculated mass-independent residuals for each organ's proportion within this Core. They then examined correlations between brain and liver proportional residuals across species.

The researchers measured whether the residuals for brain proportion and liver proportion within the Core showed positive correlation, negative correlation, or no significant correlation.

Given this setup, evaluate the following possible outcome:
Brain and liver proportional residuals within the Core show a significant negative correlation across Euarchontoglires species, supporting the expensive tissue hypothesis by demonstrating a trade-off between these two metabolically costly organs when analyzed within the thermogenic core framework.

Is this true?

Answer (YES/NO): YES